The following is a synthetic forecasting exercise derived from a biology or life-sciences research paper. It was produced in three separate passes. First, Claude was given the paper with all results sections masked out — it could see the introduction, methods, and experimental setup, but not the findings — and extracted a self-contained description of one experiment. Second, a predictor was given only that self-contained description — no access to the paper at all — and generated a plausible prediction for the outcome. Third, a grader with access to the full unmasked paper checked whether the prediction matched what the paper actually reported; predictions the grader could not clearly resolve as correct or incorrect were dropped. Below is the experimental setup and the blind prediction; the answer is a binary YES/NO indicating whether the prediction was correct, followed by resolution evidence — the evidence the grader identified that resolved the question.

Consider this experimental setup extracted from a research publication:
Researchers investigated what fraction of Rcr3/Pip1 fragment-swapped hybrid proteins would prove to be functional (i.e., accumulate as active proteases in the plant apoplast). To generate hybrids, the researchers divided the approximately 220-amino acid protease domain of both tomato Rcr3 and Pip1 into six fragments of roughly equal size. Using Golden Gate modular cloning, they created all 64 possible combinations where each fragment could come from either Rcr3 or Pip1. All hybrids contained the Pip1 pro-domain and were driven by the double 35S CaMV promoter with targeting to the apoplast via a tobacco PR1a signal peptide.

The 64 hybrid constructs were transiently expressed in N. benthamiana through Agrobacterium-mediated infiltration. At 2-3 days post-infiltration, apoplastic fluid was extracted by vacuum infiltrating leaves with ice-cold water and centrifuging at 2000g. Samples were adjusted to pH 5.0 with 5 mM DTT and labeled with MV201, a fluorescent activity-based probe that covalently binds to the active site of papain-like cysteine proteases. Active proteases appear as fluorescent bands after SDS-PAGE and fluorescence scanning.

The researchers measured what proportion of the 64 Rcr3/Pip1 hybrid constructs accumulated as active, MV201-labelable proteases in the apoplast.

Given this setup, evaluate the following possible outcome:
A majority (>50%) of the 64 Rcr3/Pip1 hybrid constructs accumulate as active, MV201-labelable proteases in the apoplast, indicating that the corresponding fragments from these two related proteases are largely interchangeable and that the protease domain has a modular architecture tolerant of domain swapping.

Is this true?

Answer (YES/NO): YES